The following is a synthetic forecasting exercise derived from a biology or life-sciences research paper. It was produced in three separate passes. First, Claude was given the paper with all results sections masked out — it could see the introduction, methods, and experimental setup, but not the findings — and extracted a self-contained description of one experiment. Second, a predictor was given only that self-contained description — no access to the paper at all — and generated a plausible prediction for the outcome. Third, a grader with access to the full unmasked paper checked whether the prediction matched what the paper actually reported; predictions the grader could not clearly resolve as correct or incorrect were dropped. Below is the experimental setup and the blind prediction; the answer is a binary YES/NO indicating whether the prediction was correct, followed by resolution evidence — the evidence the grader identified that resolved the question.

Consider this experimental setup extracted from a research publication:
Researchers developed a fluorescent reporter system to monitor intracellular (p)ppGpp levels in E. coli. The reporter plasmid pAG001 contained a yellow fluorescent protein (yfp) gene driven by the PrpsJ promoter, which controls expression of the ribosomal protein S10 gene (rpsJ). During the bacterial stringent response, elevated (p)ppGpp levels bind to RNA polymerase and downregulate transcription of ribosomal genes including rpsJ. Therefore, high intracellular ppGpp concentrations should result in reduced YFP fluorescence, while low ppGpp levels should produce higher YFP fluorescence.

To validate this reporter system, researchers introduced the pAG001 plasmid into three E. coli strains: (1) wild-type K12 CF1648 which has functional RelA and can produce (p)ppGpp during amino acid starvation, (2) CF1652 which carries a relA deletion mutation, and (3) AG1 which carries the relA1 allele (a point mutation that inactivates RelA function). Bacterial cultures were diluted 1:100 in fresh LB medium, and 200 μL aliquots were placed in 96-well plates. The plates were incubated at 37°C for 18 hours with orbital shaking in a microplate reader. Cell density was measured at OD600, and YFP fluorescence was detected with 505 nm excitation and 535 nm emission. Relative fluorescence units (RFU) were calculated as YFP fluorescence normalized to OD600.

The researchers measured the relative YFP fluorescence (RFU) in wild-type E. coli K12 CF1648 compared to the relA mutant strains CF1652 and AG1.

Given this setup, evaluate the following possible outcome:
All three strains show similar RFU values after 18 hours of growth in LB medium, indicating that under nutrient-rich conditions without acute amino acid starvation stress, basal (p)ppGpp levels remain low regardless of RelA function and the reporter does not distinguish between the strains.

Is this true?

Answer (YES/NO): NO